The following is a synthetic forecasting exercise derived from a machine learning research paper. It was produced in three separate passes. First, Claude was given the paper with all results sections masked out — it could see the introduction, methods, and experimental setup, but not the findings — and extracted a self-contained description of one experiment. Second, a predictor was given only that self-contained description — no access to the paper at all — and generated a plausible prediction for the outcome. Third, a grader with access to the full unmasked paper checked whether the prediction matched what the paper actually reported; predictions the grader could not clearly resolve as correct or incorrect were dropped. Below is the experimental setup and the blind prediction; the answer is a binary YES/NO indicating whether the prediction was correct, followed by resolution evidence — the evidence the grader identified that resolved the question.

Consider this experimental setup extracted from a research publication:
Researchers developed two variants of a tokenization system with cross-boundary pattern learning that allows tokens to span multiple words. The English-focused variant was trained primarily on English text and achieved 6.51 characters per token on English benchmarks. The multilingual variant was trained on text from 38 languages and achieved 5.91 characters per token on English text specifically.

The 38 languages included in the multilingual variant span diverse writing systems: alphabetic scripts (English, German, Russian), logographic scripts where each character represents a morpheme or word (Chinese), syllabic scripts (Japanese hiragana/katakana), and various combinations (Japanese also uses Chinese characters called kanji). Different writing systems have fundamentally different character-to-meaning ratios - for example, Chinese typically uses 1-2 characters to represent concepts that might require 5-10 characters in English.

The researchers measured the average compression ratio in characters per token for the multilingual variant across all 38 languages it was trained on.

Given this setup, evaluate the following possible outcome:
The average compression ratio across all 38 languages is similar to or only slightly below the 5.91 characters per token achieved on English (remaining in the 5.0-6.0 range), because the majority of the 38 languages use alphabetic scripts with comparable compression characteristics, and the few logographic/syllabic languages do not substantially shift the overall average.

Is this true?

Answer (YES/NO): NO